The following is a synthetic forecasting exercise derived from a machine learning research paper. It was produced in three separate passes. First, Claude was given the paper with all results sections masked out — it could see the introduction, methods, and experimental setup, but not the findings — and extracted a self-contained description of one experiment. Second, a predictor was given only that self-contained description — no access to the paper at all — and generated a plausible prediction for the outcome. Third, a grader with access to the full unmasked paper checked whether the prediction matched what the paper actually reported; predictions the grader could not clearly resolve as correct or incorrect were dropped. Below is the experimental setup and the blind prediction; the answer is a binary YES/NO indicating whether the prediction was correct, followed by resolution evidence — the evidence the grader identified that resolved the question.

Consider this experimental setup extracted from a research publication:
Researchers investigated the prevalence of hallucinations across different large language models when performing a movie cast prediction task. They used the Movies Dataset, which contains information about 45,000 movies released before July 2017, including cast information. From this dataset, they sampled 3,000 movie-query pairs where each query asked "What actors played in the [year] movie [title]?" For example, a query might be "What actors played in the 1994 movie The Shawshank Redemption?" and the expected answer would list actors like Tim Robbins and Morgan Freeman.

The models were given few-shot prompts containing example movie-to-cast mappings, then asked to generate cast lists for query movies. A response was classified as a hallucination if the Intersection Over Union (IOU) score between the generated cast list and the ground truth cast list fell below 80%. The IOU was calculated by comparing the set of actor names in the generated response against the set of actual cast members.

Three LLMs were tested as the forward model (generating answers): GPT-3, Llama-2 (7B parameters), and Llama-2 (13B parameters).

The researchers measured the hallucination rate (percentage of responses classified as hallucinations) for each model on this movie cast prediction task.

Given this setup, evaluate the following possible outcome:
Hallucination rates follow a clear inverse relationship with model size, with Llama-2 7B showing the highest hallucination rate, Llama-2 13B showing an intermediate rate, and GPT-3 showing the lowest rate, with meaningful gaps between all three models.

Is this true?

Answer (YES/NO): YES